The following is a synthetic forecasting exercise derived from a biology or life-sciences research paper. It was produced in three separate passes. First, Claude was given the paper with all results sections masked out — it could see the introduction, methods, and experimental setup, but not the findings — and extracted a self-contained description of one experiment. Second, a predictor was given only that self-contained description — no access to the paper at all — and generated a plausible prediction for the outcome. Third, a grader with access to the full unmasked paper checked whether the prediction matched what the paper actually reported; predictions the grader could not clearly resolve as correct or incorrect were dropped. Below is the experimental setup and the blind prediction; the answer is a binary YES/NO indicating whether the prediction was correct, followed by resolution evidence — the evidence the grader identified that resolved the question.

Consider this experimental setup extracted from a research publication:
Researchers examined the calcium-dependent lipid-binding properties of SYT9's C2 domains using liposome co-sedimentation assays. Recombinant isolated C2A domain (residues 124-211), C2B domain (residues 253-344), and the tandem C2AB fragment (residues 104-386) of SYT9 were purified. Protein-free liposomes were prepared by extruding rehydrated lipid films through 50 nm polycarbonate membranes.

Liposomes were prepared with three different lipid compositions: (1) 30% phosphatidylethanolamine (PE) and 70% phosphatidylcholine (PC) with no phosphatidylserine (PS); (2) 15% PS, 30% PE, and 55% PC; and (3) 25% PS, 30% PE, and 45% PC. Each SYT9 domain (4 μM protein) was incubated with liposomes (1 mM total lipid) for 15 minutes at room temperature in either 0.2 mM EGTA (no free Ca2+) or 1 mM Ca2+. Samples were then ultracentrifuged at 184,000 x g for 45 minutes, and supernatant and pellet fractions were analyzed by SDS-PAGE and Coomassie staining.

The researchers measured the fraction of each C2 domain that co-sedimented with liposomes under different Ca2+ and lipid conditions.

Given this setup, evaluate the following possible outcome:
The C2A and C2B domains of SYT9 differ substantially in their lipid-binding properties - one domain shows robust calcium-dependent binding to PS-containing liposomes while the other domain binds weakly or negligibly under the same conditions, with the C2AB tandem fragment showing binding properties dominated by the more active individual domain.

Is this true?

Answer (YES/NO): NO